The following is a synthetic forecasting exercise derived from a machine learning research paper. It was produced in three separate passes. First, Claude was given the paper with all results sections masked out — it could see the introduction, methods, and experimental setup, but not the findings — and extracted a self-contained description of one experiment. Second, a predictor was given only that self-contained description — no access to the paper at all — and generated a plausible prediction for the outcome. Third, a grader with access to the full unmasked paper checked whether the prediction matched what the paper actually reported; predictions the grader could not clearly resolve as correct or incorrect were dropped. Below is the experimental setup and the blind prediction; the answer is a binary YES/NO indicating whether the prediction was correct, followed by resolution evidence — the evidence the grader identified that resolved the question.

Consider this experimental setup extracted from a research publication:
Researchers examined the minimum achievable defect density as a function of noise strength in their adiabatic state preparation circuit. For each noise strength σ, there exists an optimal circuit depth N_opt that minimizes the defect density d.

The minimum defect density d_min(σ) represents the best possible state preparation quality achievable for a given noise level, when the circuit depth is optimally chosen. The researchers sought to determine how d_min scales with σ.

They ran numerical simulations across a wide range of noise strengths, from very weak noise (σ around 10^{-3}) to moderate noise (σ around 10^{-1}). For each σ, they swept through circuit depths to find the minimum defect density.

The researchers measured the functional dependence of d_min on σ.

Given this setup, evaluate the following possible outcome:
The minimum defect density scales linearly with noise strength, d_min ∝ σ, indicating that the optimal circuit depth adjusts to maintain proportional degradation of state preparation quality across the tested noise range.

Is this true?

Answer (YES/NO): NO